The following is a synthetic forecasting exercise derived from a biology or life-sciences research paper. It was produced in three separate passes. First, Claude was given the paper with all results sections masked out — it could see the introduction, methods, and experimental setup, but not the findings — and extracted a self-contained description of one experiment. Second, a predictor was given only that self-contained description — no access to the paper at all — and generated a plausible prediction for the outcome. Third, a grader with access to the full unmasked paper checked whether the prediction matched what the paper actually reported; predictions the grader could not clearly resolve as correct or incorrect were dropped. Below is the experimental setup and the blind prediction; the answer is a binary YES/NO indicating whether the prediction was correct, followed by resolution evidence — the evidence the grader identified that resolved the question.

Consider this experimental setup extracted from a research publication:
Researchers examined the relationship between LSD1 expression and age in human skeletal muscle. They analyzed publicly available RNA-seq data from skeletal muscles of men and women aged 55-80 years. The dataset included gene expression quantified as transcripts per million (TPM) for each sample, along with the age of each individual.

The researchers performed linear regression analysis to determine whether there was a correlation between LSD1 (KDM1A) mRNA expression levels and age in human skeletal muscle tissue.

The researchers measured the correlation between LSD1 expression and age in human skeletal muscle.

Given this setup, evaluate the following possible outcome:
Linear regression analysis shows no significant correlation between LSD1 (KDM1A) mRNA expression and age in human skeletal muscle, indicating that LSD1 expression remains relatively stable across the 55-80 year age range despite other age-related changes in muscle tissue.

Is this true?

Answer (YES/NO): NO